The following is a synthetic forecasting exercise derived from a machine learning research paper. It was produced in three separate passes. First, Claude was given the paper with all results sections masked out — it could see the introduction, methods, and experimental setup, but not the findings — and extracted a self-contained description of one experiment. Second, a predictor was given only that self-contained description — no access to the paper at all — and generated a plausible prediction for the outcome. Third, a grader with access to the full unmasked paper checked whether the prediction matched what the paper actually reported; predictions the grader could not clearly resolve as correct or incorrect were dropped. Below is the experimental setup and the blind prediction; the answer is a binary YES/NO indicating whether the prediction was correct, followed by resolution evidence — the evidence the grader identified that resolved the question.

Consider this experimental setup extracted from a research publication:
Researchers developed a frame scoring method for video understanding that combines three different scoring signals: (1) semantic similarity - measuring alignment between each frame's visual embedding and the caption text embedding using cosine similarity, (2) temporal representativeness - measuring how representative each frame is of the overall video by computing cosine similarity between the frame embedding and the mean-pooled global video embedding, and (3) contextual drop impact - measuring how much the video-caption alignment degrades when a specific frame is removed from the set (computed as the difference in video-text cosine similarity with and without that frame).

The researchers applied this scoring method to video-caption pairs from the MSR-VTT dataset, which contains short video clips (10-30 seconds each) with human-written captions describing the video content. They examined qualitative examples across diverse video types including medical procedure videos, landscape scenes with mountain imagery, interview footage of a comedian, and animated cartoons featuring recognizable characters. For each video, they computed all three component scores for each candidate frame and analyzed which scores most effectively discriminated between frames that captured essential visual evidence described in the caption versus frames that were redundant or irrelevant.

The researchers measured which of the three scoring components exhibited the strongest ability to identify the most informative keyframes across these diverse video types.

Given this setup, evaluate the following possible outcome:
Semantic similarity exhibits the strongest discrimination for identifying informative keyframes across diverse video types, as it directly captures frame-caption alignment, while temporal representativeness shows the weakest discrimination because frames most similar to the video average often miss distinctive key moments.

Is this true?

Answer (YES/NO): NO